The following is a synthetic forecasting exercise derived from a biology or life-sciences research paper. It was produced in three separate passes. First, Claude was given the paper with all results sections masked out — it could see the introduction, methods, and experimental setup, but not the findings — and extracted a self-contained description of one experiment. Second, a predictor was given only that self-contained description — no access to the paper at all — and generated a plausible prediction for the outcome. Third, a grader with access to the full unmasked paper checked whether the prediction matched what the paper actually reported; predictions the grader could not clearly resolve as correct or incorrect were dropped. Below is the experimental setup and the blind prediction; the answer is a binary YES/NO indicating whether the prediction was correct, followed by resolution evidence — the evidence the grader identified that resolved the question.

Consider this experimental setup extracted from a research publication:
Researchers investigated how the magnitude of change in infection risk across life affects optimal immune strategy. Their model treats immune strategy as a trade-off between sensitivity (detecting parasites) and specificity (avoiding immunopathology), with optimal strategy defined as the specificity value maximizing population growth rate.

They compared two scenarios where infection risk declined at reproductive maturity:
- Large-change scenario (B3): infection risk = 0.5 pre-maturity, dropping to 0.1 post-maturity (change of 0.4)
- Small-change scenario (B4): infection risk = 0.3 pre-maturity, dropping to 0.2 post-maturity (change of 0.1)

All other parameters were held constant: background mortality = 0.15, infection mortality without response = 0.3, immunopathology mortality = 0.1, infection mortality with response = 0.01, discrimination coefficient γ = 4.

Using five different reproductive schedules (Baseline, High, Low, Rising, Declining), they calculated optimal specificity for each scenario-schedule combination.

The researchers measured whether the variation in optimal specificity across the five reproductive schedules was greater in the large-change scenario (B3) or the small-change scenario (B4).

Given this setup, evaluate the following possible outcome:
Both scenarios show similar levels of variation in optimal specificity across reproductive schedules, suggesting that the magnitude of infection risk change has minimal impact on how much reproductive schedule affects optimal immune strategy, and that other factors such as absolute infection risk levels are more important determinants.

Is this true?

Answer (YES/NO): NO